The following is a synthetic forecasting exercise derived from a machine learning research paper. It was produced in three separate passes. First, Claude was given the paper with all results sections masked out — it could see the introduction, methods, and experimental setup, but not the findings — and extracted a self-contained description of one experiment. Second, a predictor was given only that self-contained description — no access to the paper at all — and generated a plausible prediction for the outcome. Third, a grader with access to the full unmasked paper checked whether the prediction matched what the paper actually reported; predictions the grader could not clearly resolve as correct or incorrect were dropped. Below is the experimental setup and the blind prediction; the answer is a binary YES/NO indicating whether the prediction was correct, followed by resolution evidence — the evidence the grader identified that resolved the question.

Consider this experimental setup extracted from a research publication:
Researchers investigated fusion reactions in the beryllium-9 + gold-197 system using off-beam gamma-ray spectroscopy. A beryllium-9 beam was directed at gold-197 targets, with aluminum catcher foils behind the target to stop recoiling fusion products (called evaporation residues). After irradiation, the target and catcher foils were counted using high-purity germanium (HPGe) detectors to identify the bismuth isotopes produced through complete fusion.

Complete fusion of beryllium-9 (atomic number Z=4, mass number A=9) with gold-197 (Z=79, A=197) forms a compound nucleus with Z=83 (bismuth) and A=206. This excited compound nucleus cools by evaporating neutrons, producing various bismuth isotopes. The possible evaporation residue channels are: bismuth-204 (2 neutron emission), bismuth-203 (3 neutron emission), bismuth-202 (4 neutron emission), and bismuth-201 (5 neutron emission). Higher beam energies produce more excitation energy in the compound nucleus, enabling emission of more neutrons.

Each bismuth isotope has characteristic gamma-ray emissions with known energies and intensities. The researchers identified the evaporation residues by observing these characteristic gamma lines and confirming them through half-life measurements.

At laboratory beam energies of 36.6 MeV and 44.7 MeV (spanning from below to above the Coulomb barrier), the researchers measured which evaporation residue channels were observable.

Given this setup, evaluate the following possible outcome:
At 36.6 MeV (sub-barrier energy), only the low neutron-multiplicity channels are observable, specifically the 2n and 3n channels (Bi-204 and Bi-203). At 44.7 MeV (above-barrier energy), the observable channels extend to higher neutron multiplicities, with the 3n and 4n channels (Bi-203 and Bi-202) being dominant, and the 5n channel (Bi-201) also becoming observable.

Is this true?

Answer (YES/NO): NO